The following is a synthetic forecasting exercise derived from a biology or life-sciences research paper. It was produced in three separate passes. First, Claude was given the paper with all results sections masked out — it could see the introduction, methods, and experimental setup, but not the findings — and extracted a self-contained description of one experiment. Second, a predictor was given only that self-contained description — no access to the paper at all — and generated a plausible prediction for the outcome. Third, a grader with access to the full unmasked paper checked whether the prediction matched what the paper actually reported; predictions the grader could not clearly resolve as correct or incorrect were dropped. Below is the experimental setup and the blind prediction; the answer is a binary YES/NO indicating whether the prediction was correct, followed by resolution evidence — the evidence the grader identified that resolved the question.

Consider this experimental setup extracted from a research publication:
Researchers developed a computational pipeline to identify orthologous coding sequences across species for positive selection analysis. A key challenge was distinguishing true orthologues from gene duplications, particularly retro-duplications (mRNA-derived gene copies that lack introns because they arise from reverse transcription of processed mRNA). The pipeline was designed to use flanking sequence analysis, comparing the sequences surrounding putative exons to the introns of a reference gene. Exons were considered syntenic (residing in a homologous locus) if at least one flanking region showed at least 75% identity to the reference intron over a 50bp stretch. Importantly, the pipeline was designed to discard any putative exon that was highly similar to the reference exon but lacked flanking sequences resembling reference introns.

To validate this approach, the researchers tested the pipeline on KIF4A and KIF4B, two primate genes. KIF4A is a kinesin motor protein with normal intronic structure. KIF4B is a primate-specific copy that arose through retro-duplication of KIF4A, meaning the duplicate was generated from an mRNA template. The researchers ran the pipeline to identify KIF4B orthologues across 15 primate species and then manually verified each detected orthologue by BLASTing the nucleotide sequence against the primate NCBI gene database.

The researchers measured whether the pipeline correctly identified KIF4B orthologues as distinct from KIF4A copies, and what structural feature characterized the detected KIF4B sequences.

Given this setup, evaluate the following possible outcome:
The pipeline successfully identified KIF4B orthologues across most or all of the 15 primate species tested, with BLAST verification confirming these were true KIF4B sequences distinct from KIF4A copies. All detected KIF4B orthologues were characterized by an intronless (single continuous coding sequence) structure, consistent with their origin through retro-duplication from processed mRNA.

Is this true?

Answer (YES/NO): YES